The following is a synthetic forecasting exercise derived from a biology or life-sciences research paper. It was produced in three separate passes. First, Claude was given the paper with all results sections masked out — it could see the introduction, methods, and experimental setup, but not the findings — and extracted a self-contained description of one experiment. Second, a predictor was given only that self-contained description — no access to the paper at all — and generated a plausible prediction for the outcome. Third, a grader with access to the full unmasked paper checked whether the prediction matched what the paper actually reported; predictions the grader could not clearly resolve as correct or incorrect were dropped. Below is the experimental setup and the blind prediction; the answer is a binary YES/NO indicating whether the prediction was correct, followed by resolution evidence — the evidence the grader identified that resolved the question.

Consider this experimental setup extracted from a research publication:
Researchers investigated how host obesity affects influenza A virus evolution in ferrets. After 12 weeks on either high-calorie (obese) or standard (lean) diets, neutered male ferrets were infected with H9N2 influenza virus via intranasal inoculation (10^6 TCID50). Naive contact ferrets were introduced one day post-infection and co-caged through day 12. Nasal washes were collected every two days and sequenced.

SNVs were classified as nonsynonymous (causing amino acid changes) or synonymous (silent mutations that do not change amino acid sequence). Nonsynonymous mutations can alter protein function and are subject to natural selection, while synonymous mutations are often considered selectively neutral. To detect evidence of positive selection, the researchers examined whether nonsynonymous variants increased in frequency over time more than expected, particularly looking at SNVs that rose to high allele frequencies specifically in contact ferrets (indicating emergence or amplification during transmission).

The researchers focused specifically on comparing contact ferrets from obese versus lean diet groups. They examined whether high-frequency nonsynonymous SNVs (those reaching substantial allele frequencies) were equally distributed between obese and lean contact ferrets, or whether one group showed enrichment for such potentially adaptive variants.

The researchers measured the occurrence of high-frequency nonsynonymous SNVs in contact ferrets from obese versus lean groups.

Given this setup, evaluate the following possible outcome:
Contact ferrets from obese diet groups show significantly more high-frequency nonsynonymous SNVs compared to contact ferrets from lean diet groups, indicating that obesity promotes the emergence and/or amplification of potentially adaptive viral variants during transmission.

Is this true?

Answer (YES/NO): YES